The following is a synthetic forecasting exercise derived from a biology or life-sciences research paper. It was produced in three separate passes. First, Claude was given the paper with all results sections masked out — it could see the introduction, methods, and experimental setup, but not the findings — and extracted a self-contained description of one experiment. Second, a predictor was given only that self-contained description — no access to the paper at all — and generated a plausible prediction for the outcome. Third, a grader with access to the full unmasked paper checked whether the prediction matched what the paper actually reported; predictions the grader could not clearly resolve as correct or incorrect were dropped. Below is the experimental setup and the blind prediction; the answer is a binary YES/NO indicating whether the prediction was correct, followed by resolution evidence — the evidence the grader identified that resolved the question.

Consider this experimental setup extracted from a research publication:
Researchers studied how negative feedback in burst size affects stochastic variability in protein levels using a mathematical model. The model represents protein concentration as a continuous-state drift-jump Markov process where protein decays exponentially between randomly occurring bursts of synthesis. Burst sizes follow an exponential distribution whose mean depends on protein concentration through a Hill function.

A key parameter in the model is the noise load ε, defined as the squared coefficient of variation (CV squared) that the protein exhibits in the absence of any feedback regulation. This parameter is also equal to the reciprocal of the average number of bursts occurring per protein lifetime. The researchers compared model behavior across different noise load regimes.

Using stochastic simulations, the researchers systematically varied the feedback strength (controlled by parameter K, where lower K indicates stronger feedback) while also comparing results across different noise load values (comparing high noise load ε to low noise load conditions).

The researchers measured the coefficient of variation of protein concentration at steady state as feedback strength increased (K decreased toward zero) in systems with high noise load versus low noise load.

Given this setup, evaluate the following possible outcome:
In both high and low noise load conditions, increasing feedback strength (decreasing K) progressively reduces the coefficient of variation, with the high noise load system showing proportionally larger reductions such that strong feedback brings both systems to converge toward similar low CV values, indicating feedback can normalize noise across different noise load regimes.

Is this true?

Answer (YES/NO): NO